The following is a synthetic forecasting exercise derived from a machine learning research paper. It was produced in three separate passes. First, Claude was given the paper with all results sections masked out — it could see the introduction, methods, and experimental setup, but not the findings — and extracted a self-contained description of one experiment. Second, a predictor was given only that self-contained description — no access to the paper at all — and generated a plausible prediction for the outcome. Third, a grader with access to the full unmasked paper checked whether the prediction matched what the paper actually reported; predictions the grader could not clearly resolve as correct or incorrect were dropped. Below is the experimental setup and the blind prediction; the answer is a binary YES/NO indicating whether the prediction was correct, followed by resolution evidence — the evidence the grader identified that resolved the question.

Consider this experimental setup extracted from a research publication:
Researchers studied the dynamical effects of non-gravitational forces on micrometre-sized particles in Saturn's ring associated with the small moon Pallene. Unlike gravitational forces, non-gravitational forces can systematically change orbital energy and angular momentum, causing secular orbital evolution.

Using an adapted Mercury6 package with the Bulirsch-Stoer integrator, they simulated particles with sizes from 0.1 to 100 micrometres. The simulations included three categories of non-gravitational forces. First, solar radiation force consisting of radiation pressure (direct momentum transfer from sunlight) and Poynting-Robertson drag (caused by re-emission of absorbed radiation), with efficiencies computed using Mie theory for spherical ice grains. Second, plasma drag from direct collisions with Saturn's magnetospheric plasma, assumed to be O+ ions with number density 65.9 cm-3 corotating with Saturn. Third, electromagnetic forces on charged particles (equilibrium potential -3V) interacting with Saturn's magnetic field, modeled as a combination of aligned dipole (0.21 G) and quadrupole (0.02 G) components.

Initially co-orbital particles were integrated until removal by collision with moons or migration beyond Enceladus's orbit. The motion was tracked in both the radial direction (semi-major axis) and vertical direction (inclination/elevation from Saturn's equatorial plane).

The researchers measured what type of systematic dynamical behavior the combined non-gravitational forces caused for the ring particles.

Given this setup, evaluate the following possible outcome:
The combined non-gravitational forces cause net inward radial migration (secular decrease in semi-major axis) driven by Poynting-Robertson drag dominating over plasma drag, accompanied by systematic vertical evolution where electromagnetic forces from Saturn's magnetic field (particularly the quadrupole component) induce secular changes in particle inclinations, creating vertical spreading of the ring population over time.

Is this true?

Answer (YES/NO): NO